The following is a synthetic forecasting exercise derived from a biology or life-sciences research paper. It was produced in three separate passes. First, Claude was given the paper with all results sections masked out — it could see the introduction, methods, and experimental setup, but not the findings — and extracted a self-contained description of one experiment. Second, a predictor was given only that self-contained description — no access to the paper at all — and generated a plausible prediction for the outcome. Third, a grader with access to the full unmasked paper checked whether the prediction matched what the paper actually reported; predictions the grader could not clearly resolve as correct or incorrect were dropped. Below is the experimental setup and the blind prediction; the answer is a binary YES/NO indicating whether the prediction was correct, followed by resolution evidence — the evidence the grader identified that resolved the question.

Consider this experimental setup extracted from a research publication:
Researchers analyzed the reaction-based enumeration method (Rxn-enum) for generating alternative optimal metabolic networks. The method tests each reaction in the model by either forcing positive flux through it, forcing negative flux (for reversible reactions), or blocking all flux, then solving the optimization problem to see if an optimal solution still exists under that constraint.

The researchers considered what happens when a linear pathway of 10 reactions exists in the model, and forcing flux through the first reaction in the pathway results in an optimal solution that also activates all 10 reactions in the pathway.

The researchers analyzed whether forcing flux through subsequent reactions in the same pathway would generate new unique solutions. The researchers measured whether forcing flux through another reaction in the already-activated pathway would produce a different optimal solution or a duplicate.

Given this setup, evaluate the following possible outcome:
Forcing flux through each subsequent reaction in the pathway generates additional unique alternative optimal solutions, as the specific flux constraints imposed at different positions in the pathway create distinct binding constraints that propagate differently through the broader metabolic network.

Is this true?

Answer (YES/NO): NO